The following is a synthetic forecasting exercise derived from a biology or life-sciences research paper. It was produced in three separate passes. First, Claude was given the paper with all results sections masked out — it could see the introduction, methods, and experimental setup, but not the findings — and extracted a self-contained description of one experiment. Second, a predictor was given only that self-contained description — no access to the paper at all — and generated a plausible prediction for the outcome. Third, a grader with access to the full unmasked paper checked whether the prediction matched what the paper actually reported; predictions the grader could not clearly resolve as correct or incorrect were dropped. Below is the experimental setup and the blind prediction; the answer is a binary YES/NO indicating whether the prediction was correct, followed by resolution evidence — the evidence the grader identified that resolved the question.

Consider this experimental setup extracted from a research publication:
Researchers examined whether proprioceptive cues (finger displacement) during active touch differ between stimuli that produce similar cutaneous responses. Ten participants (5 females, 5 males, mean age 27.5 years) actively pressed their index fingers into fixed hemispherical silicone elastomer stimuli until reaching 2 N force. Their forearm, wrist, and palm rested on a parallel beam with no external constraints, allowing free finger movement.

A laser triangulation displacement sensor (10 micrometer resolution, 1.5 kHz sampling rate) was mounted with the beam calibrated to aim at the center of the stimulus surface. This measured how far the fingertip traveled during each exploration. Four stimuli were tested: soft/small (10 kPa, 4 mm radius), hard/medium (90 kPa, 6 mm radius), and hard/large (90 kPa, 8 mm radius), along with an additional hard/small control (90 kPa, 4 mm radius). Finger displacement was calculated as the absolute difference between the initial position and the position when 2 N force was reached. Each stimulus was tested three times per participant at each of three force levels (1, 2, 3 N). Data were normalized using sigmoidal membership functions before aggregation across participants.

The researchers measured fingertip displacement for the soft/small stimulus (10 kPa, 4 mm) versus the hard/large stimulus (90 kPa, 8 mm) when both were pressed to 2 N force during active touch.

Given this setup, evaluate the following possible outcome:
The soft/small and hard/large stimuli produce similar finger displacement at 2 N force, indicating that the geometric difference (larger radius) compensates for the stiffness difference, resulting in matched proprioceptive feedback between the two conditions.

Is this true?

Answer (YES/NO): NO